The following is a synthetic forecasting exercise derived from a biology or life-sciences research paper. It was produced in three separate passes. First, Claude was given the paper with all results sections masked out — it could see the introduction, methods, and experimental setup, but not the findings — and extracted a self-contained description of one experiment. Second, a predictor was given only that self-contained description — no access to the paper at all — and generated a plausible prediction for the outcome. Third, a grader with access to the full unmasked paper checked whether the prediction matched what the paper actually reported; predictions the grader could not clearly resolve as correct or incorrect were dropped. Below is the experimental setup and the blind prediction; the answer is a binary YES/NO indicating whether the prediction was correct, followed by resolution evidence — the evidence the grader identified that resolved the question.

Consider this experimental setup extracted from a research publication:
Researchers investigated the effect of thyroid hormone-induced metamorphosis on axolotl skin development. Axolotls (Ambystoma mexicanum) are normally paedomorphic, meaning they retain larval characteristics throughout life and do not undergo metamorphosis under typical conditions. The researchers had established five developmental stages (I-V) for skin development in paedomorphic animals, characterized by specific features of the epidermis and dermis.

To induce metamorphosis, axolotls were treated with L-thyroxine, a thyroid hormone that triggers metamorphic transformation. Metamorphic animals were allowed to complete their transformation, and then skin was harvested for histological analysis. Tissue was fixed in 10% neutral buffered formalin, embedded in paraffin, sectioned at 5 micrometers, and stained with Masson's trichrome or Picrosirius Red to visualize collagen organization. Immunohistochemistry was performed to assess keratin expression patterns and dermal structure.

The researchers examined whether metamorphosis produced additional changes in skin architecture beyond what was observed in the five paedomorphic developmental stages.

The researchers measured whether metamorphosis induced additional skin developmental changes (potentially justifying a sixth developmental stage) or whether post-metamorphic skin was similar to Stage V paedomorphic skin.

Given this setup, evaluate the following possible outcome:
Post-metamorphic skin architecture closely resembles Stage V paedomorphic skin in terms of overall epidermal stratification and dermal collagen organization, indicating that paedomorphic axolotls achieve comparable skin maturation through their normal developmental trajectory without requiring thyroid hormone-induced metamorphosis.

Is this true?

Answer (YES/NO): NO